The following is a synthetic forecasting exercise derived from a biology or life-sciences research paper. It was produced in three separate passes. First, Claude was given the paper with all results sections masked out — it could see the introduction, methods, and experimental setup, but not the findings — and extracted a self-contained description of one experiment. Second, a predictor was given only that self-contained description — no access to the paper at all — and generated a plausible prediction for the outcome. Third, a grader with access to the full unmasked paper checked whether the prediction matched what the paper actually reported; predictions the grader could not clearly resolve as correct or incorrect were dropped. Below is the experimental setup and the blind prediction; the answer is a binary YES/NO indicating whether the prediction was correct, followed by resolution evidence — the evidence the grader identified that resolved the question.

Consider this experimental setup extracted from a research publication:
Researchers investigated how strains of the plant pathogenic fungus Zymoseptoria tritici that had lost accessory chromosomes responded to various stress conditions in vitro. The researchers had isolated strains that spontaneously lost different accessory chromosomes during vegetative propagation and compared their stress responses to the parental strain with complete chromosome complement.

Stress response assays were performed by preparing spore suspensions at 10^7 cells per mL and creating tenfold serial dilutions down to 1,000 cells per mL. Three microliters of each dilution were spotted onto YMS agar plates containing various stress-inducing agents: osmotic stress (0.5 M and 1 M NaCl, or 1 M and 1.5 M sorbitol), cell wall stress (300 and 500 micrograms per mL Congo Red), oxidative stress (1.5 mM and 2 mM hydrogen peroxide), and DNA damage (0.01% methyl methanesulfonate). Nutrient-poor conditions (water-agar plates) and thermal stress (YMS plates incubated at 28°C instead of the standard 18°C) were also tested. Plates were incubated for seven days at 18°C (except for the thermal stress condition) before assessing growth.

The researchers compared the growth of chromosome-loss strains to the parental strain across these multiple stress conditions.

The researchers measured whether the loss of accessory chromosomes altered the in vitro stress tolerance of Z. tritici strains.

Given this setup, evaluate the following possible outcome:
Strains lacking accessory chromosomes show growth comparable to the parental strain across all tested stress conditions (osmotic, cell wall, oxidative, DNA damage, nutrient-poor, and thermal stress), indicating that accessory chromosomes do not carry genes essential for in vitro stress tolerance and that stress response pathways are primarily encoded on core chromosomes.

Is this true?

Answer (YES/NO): YES